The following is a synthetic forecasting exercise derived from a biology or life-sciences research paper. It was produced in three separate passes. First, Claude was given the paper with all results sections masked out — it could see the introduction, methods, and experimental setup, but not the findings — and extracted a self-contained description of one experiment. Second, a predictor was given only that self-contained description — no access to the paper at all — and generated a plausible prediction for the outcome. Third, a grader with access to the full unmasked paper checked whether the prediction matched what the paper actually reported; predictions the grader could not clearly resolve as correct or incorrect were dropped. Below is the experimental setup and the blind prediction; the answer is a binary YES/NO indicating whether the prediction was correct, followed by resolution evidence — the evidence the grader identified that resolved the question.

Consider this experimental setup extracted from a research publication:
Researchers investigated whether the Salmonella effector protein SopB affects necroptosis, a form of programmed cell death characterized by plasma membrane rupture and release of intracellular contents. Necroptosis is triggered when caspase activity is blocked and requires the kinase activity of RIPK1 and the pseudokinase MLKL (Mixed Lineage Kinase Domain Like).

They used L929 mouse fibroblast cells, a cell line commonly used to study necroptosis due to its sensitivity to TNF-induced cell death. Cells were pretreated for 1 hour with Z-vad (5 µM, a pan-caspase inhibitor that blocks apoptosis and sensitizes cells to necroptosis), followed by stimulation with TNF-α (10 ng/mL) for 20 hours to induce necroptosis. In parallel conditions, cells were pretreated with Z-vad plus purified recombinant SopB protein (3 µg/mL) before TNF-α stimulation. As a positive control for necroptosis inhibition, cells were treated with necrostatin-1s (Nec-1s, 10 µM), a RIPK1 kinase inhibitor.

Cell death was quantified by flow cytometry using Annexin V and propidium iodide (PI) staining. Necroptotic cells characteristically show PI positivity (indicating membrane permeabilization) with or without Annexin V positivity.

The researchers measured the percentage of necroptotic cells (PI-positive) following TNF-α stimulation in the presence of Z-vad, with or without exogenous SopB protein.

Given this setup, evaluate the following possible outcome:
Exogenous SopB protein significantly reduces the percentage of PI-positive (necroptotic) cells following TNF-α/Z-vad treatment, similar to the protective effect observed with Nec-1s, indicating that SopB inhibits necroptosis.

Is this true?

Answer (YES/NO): YES